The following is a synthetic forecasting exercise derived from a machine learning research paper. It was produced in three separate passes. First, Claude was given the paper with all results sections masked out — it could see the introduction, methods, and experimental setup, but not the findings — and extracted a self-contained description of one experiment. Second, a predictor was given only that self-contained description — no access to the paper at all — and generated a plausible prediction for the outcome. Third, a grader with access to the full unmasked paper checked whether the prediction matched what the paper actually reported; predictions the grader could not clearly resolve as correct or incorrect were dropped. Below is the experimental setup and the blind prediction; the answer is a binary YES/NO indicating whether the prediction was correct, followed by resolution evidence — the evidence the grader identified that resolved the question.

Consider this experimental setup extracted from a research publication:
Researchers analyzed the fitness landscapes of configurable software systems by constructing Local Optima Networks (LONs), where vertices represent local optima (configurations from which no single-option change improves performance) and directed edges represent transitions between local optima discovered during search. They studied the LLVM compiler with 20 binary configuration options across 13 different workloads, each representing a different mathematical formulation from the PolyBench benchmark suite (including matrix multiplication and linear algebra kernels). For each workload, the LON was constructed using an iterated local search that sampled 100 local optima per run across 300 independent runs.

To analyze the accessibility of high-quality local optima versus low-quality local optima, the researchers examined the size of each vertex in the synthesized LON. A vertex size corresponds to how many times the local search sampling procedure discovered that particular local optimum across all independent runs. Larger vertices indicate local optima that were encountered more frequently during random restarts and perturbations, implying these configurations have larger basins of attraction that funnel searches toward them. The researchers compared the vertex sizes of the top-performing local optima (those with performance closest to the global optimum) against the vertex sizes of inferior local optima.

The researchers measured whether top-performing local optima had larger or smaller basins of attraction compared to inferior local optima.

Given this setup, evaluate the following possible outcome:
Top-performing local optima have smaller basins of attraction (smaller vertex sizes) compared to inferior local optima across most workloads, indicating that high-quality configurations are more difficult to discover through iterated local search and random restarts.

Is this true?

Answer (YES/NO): NO